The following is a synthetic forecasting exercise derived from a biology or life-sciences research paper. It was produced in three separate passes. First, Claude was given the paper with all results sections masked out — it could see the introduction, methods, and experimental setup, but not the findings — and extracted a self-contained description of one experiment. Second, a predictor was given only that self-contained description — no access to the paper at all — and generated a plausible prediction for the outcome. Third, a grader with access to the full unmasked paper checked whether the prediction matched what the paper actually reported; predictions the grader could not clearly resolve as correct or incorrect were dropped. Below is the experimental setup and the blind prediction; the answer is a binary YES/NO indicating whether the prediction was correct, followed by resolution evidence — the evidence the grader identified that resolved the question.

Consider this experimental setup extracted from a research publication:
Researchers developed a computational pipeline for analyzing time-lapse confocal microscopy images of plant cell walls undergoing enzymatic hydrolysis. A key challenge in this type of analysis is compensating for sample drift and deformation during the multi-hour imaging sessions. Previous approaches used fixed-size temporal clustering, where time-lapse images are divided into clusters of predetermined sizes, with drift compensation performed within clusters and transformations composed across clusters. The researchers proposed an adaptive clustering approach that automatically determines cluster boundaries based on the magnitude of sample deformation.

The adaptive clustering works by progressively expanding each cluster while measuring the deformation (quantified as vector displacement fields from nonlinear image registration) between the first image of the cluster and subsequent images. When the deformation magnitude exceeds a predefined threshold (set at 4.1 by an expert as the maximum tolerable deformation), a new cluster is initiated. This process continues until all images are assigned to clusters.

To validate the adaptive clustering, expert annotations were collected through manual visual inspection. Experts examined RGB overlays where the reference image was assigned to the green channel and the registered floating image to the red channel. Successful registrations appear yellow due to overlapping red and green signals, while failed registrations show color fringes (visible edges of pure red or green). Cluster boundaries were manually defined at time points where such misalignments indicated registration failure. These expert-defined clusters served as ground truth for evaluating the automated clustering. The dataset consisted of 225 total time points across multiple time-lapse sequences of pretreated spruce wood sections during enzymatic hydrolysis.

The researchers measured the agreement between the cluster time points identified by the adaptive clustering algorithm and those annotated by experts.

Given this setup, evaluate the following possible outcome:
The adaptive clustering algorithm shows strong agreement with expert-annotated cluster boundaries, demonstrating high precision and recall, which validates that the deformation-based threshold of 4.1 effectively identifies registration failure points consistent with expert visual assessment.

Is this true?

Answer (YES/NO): YES